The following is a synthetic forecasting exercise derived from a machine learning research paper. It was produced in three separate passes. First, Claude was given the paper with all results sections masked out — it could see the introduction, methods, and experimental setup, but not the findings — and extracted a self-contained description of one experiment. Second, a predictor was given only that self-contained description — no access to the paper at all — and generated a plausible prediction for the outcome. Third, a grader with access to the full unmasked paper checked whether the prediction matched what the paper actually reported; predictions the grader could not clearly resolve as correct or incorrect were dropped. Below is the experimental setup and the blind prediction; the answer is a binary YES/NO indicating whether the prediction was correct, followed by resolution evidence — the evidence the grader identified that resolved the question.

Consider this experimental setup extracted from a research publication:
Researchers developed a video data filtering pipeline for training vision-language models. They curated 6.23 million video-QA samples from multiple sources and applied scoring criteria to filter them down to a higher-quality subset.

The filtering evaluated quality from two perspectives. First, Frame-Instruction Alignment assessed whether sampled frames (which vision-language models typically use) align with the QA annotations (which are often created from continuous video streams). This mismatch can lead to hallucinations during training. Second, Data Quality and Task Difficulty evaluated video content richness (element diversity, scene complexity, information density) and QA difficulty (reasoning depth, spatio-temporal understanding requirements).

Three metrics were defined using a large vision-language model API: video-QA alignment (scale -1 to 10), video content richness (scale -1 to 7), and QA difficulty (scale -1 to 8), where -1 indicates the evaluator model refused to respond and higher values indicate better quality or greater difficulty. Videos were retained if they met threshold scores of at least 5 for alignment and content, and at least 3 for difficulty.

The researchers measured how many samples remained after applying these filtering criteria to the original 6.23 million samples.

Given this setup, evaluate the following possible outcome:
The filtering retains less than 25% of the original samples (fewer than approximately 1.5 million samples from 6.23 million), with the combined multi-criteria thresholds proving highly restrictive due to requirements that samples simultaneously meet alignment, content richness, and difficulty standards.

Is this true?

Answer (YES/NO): NO